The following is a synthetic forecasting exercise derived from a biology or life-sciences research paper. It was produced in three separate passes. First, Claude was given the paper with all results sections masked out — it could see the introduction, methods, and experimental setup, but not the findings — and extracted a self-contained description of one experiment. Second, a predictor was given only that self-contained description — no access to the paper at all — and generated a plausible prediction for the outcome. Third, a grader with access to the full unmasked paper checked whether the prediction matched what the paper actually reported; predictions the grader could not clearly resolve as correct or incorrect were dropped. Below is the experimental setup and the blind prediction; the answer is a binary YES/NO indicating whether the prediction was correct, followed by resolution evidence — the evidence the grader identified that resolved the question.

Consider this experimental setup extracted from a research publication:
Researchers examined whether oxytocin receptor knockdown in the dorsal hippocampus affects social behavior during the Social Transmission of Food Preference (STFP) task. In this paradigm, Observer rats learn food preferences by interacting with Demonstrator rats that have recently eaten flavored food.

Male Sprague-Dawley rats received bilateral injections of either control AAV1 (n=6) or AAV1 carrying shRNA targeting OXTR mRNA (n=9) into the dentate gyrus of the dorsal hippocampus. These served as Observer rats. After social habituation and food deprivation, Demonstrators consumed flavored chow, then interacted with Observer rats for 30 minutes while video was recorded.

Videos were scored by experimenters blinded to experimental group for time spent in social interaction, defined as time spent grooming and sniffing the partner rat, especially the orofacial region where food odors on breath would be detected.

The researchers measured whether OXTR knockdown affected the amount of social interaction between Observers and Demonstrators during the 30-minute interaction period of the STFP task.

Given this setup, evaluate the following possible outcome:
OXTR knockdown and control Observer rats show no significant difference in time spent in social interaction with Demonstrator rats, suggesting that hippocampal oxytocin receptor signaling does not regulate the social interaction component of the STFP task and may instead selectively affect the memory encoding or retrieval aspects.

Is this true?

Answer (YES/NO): YES